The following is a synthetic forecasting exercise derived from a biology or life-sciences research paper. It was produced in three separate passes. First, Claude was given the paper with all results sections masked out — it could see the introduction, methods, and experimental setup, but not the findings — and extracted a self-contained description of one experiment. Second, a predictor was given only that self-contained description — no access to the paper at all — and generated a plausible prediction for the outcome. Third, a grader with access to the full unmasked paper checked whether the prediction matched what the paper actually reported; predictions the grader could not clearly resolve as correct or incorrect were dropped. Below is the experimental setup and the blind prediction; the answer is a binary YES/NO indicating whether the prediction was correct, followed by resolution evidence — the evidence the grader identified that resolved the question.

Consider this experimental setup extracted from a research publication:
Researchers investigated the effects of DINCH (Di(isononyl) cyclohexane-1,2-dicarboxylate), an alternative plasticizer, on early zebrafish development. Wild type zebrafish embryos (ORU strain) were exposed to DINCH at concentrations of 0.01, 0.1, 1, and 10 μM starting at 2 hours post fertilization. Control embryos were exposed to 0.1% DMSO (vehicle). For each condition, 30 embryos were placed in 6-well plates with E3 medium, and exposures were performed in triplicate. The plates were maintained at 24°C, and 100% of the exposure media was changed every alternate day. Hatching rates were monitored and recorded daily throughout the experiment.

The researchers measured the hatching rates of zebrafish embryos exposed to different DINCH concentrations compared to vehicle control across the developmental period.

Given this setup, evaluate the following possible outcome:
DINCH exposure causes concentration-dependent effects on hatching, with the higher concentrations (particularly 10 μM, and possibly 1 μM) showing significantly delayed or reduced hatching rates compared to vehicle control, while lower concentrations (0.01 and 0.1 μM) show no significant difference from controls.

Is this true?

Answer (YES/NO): NO